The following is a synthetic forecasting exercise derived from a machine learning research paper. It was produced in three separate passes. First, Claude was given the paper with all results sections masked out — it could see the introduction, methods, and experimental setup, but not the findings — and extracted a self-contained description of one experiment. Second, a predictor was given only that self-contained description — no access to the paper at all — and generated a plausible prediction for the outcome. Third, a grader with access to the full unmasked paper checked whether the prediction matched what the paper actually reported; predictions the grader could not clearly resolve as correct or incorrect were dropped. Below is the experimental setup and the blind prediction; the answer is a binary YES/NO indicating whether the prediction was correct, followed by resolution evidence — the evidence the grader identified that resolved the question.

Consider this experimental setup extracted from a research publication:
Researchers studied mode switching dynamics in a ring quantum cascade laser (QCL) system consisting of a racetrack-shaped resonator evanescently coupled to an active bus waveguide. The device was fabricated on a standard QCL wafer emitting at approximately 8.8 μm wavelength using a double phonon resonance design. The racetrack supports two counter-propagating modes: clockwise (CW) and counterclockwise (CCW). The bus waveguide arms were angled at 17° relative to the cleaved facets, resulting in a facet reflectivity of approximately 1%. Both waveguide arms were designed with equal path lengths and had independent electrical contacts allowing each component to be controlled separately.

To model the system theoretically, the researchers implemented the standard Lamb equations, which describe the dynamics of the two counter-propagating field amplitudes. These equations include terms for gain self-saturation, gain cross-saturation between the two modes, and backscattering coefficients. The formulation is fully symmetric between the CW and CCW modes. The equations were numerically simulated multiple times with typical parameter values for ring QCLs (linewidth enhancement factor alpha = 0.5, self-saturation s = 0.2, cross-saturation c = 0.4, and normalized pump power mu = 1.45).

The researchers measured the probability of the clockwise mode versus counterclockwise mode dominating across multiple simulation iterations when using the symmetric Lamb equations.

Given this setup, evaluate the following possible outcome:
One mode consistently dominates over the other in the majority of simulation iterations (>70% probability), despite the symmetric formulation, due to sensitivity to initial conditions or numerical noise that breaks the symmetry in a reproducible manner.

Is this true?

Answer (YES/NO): NO